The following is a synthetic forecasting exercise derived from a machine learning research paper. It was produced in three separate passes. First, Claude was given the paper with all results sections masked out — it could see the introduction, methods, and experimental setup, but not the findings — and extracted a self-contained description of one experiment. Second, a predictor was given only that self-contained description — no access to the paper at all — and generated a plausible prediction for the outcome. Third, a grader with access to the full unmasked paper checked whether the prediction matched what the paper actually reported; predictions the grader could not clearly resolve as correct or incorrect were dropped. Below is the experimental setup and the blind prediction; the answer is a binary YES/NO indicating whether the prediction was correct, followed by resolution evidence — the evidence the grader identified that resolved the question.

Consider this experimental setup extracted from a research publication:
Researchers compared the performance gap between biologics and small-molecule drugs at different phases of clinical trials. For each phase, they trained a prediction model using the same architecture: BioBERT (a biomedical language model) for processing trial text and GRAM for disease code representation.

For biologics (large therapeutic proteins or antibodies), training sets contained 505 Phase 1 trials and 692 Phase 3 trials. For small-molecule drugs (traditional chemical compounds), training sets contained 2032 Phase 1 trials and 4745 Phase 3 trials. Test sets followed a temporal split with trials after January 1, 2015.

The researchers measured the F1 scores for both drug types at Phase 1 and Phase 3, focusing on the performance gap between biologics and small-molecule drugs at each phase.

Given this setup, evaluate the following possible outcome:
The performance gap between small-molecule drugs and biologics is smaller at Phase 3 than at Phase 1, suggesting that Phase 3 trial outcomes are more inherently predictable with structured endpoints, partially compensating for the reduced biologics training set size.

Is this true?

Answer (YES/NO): NO